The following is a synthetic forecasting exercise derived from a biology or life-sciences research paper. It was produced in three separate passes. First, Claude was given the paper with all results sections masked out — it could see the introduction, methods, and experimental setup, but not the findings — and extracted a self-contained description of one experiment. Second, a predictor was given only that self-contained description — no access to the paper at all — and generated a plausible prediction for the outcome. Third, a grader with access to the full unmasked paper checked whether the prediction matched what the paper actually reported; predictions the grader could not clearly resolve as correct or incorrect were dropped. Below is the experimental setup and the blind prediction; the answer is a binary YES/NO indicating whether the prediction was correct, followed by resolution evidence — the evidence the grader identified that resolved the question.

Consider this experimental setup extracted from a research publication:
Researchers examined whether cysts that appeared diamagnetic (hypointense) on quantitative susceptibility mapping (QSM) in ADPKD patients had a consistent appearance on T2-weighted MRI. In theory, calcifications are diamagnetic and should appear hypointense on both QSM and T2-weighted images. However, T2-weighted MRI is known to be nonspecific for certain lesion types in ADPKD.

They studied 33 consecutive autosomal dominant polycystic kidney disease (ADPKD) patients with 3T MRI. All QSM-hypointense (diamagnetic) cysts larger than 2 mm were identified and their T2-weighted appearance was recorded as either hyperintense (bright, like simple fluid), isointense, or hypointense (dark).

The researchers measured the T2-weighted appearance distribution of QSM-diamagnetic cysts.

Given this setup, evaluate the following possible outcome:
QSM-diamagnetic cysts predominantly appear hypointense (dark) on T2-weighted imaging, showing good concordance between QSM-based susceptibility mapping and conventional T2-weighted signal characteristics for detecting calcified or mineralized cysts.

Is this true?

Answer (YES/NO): NO